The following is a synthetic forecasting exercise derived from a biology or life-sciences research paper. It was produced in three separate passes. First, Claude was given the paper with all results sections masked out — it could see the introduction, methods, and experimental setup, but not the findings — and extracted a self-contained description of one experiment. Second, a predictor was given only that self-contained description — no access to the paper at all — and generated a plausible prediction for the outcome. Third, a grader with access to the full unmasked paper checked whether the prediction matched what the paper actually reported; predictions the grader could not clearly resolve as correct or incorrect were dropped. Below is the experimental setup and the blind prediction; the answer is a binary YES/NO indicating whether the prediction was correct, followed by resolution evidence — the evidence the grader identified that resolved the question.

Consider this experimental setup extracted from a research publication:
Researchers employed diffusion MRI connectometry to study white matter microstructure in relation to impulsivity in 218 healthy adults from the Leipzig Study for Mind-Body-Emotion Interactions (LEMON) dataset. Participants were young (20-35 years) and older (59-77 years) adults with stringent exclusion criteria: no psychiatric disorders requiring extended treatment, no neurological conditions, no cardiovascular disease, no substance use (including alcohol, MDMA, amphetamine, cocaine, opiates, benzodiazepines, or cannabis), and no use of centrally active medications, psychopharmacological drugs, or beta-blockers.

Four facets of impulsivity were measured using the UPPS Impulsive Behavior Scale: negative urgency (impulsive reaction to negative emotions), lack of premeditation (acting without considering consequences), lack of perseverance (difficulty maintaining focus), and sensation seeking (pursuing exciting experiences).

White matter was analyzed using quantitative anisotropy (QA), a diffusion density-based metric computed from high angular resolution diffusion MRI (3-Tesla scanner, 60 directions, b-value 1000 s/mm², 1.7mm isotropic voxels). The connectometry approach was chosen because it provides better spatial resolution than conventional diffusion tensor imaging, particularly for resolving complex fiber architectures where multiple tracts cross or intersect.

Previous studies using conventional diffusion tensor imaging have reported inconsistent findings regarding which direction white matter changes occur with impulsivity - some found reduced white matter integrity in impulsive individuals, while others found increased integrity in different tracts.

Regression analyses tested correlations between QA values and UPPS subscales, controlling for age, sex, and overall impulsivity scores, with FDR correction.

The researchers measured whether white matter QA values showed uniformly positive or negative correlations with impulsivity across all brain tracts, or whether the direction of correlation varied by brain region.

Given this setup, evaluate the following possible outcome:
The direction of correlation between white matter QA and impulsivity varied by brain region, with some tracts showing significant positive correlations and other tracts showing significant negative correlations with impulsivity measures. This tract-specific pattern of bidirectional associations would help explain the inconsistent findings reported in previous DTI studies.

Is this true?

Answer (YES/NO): YES